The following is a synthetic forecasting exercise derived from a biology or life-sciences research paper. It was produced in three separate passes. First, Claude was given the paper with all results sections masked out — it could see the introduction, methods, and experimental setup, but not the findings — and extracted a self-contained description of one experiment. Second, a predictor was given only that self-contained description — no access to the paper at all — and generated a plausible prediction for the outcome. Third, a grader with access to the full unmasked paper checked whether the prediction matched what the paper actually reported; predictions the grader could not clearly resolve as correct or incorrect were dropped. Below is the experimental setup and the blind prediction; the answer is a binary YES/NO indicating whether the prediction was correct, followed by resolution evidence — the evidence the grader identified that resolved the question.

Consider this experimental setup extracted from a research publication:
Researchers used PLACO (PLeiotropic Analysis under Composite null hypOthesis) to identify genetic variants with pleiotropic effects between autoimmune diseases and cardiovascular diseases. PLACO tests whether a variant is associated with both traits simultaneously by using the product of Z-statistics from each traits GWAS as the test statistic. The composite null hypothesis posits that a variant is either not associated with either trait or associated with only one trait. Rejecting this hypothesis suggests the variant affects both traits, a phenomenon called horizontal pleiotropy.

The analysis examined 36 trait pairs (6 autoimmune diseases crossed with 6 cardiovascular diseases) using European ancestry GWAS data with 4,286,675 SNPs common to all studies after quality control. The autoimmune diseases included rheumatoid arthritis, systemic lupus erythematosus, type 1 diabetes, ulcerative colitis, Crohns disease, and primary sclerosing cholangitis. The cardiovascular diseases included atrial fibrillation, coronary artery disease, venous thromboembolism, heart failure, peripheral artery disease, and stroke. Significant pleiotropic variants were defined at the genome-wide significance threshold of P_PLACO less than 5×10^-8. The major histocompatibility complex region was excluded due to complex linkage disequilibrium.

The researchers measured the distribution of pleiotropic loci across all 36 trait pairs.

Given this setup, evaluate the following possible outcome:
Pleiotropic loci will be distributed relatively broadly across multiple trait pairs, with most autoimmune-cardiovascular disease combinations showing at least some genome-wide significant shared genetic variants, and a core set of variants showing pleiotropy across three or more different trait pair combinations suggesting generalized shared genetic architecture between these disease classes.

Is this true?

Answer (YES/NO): YES